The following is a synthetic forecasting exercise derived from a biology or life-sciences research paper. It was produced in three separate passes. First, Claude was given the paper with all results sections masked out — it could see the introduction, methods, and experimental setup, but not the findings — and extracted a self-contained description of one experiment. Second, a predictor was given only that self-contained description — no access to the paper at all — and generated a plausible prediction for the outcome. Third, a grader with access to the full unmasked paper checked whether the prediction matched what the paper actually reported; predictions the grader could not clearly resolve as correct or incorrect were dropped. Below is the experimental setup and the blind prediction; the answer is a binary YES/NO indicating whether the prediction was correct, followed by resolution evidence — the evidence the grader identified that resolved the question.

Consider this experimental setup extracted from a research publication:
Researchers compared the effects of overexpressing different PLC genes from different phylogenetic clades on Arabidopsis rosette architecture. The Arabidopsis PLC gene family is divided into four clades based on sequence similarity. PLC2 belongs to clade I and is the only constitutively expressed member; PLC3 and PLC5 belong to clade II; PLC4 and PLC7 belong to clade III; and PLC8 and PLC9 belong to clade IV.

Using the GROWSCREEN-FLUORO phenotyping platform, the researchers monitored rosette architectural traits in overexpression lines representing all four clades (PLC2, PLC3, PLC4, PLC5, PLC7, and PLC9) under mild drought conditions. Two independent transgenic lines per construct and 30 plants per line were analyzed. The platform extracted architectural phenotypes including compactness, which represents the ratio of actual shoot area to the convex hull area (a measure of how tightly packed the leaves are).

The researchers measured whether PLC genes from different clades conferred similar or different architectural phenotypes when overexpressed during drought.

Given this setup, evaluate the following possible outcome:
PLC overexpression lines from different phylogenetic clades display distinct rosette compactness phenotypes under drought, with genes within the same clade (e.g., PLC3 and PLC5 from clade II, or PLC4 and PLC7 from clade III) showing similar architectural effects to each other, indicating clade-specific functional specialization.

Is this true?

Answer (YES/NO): NO